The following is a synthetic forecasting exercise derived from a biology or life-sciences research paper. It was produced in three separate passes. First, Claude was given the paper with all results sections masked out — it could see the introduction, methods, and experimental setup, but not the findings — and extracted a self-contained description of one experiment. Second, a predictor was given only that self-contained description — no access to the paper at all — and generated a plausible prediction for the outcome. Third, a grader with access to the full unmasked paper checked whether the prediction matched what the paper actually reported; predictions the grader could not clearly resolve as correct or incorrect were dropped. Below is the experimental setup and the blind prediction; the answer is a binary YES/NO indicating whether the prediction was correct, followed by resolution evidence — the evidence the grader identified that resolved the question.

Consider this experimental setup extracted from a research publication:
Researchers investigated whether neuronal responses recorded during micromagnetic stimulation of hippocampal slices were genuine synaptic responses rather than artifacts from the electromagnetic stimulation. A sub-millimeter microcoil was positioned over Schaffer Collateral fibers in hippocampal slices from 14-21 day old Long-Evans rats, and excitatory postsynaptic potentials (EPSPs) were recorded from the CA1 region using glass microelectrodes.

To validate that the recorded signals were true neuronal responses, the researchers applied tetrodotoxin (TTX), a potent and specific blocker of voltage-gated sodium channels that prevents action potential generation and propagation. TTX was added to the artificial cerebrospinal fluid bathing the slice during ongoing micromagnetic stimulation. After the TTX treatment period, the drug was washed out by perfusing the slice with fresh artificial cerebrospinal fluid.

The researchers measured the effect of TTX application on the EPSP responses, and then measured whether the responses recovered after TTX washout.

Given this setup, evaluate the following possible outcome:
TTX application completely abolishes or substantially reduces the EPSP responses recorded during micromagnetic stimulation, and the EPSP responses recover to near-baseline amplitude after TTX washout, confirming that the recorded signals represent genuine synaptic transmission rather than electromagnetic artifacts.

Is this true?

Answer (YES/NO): NO